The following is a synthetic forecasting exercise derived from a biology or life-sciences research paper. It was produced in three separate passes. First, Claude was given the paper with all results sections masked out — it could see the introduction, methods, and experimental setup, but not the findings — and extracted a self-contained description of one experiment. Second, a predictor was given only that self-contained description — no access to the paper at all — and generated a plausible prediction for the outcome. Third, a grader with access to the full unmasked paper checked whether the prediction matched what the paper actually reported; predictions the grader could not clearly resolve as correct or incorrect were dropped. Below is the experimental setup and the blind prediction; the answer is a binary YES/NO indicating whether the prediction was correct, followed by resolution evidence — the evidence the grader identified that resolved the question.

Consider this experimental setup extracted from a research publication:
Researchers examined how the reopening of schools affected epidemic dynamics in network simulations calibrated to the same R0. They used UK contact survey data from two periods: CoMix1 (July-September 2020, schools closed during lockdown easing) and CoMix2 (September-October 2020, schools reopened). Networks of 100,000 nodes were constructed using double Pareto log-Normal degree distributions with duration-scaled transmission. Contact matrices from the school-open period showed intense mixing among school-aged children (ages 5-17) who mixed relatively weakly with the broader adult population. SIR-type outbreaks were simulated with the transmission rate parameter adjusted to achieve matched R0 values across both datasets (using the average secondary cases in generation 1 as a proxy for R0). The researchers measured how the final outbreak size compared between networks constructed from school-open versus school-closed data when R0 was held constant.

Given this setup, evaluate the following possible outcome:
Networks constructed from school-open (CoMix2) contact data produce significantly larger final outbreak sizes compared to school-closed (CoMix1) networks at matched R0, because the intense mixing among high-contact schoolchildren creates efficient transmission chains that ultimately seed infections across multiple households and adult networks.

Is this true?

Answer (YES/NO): NO